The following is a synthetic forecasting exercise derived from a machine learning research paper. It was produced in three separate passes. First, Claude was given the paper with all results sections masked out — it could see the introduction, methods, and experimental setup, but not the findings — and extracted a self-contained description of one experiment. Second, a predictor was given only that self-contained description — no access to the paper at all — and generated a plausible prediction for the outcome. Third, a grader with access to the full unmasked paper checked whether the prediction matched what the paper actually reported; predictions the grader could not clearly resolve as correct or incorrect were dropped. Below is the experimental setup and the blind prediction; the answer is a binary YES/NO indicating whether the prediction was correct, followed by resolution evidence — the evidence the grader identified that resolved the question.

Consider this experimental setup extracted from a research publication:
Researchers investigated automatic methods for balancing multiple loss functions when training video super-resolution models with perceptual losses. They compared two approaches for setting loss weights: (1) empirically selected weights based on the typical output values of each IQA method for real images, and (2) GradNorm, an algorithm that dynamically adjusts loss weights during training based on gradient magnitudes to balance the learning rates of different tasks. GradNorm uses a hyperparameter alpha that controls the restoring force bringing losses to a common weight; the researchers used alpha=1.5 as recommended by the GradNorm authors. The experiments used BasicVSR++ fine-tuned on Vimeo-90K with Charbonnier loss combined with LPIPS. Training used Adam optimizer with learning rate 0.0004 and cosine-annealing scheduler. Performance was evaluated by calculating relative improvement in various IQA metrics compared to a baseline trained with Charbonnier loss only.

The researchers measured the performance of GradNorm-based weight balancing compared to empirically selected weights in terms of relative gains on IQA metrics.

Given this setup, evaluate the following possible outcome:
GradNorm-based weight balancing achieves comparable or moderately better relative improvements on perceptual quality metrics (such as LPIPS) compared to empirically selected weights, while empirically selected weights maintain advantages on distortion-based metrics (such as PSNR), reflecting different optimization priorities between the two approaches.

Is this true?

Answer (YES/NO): NO